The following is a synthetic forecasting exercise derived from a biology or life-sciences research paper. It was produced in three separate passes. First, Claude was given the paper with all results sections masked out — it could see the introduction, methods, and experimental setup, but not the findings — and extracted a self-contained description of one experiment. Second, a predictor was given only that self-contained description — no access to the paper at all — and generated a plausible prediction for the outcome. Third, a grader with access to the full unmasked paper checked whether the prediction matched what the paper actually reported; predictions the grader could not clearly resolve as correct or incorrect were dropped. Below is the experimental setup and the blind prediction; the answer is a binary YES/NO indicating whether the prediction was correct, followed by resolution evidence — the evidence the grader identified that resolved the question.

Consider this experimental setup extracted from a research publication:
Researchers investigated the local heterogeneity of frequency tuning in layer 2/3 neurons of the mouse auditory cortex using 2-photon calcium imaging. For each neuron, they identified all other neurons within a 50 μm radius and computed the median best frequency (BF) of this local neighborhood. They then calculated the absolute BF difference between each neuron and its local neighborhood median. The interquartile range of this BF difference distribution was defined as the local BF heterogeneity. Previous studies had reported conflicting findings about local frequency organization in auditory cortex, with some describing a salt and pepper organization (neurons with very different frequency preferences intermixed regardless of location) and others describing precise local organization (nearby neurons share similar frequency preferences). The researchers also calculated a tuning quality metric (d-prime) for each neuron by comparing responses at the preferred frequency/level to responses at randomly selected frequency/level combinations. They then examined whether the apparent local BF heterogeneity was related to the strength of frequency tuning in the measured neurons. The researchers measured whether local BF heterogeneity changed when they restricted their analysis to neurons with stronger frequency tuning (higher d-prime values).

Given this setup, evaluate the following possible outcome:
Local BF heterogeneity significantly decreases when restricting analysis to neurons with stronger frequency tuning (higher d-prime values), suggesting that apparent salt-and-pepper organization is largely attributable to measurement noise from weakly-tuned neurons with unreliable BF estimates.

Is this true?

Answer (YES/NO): YES